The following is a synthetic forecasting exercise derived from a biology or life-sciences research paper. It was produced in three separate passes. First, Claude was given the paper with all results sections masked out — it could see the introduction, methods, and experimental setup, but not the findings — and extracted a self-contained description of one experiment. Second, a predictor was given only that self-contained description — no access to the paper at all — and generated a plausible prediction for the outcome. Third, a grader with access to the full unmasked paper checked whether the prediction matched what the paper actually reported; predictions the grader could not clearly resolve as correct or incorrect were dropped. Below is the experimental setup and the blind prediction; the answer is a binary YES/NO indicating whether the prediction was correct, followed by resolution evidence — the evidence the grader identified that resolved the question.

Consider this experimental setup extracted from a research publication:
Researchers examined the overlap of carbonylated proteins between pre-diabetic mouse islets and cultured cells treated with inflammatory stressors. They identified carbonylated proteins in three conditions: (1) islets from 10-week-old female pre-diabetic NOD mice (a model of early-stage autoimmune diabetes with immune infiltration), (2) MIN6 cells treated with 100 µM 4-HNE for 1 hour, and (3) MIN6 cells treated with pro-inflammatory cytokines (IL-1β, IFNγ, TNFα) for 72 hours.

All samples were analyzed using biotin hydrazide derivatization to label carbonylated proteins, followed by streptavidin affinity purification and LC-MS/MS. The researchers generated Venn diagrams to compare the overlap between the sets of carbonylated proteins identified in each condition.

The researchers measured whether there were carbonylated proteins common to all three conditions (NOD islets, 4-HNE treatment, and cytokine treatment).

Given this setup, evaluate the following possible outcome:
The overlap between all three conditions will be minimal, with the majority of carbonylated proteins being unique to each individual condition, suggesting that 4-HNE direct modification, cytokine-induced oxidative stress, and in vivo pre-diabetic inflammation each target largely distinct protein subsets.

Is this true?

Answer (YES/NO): NO